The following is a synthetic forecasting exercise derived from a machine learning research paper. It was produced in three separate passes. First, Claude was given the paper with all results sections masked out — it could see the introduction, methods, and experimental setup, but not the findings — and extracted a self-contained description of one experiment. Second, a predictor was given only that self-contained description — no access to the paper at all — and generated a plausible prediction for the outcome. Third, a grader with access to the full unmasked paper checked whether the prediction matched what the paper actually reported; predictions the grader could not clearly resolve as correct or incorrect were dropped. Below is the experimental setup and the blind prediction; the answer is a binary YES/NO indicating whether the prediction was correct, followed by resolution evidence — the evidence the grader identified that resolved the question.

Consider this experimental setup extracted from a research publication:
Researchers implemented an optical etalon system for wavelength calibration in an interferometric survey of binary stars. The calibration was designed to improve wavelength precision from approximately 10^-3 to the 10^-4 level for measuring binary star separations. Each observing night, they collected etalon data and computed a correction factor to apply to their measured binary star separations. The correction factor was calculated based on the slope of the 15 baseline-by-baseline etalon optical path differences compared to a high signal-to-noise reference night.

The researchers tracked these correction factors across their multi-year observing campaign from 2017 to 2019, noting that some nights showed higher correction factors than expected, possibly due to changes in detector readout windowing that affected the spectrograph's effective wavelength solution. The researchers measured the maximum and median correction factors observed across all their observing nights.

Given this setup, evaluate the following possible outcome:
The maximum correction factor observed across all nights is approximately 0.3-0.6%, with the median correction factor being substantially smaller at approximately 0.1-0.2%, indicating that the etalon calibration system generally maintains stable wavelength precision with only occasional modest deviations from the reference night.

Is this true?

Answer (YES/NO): NO